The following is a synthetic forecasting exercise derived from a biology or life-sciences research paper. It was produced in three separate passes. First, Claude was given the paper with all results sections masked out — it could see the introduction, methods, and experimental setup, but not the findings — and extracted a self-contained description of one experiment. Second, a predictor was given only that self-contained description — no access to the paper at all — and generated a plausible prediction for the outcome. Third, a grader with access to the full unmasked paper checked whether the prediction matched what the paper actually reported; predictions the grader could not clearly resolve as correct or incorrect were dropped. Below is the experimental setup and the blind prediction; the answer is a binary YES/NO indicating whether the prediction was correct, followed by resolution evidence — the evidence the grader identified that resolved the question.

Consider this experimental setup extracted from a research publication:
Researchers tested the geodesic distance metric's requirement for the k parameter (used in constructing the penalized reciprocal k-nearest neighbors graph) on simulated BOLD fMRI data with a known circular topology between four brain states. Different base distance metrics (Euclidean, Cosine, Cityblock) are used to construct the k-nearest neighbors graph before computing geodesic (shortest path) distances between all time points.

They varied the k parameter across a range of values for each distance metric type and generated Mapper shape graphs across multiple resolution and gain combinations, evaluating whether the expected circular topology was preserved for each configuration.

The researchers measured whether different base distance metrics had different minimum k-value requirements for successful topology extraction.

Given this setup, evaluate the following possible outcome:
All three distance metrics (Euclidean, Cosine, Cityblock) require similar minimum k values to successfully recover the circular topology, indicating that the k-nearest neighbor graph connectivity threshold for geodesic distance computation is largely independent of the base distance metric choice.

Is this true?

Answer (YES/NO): NO